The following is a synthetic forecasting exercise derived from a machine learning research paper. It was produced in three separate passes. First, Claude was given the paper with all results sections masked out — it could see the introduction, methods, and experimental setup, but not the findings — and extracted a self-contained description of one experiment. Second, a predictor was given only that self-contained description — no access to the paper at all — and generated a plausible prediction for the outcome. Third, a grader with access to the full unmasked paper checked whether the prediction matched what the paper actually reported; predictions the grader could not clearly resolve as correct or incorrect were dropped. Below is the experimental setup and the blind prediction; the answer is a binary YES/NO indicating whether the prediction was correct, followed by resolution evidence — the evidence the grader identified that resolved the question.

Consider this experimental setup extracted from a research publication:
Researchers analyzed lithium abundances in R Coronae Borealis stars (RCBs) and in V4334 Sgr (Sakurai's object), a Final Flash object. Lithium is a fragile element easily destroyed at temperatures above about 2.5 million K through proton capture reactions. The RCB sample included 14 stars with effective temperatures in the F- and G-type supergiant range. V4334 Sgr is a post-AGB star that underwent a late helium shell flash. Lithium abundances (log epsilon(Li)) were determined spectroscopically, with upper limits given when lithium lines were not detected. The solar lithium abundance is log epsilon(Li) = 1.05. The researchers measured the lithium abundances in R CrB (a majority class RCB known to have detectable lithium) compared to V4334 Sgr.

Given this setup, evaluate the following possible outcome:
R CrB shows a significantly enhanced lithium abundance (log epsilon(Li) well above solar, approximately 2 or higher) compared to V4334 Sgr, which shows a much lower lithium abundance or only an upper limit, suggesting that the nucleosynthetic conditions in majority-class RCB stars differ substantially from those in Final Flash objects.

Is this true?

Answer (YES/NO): NO